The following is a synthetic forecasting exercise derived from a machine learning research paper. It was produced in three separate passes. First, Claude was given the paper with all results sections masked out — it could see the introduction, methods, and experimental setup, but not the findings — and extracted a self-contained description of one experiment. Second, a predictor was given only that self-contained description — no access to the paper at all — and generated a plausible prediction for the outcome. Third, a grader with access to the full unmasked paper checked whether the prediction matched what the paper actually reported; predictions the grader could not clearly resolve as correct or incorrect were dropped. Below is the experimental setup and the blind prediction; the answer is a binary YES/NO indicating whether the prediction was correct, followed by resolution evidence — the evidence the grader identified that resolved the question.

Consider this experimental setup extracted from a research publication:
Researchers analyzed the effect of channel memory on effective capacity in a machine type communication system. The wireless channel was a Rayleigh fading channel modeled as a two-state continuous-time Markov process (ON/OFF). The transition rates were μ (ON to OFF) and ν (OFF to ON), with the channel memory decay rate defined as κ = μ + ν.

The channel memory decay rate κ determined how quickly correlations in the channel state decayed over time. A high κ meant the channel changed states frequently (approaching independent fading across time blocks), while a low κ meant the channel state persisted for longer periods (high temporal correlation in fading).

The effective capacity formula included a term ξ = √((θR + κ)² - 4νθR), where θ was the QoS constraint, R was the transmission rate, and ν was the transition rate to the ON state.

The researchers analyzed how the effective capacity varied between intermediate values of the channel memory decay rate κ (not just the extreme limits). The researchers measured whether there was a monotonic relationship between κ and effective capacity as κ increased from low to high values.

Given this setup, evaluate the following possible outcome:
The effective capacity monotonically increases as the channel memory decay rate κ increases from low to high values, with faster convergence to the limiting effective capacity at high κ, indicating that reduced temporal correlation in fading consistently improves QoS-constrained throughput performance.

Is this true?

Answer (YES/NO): YES